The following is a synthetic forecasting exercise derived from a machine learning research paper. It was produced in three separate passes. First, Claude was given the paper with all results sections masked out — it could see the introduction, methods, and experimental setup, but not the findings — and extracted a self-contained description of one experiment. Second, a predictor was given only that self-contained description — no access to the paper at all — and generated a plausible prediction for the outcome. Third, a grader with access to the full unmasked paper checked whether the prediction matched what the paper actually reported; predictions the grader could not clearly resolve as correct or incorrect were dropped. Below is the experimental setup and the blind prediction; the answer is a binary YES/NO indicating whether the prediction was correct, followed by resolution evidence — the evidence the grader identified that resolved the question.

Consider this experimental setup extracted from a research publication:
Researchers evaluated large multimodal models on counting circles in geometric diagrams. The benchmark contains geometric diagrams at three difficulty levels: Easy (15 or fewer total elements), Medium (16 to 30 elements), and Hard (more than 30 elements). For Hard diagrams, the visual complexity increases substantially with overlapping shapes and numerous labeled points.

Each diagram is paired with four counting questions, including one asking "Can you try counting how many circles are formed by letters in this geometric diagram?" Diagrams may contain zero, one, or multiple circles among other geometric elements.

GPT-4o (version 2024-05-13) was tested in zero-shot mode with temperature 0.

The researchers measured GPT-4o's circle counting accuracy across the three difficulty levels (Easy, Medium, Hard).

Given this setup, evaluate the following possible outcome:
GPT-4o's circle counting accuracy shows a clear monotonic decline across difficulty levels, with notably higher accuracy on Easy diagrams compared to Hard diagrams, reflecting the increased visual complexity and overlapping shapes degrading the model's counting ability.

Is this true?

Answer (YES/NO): NO